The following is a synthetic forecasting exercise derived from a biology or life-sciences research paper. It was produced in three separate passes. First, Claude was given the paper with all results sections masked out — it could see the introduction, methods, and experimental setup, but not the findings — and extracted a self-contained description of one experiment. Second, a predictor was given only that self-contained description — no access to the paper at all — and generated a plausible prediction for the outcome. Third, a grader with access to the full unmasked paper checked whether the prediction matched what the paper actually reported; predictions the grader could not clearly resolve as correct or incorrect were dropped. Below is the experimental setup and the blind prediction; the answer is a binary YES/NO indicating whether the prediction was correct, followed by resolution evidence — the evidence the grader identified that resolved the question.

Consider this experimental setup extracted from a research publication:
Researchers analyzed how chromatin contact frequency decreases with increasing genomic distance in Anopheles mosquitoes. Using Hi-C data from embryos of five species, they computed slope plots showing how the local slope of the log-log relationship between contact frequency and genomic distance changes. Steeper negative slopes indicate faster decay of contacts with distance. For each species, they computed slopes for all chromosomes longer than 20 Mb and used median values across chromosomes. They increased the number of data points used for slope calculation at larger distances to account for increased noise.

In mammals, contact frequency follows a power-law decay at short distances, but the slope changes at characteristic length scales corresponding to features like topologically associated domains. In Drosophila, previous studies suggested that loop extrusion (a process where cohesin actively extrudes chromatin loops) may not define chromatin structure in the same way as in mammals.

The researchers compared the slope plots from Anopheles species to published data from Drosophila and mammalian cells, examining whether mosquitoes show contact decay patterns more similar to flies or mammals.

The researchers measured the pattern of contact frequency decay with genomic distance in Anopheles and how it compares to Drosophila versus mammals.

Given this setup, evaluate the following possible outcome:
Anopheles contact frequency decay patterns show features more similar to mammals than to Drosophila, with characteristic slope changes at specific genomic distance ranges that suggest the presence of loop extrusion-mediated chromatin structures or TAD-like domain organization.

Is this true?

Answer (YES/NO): NO